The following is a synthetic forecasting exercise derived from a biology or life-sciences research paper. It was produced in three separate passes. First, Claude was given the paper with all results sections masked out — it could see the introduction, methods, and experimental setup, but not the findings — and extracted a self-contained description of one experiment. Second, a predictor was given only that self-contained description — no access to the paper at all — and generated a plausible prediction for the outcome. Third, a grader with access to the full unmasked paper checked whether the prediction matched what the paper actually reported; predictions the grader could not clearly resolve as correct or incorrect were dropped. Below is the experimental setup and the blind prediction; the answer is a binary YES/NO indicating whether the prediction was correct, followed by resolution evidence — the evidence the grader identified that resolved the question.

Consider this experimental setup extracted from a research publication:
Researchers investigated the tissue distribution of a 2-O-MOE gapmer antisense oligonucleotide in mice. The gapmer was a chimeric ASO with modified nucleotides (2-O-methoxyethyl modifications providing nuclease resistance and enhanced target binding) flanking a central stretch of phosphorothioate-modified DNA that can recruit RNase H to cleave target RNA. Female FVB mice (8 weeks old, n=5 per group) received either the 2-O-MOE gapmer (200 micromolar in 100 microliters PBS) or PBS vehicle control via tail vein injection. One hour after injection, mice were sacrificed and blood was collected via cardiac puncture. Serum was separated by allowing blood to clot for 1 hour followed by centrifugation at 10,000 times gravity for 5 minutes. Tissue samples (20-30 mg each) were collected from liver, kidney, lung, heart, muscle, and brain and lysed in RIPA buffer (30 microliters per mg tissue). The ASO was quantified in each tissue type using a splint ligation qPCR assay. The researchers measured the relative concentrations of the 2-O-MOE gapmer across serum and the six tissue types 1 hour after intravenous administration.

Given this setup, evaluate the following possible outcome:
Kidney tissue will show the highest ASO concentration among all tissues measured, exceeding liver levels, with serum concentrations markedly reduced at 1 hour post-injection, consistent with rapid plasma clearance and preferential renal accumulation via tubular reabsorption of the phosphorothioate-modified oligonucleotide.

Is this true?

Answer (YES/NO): NO